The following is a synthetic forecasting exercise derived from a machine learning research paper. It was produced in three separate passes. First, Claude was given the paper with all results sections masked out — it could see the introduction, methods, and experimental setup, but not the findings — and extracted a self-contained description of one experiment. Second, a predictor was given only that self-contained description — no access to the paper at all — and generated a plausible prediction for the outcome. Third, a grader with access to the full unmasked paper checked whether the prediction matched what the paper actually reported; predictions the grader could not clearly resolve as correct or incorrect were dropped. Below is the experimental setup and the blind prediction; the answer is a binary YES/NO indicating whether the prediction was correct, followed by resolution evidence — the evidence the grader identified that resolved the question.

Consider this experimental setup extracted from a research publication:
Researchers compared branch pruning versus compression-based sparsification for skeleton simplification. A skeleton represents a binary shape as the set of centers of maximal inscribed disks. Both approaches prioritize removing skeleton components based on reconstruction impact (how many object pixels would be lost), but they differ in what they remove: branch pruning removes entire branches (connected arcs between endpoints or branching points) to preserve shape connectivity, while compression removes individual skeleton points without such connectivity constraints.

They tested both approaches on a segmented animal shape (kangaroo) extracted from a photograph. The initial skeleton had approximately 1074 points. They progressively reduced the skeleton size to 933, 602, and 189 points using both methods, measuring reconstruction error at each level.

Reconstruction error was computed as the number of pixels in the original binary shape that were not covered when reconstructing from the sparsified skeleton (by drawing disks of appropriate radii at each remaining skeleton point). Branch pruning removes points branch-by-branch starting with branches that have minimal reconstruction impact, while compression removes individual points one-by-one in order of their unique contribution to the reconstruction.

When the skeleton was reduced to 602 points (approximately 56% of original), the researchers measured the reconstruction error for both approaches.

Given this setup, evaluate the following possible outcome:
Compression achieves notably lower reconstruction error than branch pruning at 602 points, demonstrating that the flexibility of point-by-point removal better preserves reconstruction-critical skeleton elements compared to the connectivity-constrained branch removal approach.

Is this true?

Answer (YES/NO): YES